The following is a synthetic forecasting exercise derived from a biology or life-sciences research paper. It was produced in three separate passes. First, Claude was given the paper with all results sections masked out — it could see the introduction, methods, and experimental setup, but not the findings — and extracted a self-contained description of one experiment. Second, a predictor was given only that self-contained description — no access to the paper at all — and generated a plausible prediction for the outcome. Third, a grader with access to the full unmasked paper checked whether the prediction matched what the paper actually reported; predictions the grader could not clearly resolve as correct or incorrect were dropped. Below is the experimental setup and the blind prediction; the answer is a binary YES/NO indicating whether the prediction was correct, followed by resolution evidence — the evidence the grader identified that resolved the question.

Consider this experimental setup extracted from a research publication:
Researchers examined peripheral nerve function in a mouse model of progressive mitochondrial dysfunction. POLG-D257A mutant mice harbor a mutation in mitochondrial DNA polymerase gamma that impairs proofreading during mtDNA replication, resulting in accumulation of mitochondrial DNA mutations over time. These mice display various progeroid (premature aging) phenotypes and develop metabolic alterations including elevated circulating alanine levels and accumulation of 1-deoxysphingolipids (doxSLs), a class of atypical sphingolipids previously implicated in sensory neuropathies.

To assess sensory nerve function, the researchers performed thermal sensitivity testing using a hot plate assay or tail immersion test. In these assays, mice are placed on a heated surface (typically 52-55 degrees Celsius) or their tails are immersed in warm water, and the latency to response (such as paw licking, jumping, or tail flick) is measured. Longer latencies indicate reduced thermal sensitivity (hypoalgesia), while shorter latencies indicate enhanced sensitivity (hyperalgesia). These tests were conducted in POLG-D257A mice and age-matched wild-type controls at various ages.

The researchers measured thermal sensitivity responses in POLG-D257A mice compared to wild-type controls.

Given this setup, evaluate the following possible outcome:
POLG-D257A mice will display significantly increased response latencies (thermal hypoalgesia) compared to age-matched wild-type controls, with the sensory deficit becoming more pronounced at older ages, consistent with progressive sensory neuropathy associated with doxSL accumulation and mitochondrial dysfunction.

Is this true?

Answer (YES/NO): YES